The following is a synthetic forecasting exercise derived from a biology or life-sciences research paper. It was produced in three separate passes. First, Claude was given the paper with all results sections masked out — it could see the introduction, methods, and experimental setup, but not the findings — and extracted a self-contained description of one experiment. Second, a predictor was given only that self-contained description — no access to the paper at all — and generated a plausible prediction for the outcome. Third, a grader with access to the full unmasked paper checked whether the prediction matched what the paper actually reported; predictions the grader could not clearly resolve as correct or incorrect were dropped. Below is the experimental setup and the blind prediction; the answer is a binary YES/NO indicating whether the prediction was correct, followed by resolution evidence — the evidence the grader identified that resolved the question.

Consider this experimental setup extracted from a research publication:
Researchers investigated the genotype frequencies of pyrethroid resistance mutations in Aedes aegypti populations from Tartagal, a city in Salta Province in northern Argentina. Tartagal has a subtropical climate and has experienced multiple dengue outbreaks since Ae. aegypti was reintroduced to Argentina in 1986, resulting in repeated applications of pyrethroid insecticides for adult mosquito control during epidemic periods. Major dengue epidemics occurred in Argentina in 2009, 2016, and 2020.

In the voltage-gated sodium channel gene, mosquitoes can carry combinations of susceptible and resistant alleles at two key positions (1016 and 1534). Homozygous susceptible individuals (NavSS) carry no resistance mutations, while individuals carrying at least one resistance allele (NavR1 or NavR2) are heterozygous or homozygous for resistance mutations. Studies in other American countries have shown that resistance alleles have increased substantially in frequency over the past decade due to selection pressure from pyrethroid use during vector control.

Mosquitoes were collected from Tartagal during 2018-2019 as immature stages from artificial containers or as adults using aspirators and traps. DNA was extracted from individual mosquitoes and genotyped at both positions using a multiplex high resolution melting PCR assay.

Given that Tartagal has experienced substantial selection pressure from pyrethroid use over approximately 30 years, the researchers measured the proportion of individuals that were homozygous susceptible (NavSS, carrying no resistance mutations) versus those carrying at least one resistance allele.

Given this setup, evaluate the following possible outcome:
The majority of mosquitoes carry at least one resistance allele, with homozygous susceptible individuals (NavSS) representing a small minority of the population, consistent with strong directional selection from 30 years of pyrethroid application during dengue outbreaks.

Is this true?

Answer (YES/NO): YES